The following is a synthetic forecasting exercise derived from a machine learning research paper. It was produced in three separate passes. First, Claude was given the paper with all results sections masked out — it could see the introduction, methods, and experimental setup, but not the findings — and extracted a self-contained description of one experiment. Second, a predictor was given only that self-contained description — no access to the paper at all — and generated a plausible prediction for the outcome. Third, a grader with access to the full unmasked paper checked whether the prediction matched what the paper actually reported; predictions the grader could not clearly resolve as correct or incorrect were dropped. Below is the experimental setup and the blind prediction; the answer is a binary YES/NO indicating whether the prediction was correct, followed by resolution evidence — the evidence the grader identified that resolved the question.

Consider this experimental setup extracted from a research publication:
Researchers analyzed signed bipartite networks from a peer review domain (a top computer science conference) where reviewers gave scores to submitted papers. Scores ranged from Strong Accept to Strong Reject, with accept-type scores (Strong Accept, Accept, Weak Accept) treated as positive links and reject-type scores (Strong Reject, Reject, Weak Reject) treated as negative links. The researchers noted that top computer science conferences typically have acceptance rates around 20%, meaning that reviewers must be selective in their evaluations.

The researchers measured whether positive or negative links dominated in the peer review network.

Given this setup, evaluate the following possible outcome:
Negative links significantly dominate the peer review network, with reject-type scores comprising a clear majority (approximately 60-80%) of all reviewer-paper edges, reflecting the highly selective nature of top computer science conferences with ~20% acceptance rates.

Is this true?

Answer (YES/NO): YES